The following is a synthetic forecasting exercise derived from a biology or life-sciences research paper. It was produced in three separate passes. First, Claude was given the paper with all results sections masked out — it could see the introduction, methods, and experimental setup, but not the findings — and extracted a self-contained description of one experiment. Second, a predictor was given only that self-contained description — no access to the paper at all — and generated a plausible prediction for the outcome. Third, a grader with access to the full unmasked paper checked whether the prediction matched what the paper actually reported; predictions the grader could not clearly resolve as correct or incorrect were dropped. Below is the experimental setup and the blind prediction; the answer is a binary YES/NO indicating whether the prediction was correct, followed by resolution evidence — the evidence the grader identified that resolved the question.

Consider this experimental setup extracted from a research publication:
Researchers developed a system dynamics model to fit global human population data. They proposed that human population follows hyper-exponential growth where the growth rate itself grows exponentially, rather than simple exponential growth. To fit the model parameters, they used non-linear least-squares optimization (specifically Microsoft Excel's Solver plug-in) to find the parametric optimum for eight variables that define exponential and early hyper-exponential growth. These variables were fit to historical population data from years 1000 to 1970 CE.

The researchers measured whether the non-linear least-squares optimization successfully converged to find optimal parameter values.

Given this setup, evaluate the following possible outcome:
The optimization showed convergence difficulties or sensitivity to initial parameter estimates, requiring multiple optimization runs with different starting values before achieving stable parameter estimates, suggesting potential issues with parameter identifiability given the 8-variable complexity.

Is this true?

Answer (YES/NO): NO